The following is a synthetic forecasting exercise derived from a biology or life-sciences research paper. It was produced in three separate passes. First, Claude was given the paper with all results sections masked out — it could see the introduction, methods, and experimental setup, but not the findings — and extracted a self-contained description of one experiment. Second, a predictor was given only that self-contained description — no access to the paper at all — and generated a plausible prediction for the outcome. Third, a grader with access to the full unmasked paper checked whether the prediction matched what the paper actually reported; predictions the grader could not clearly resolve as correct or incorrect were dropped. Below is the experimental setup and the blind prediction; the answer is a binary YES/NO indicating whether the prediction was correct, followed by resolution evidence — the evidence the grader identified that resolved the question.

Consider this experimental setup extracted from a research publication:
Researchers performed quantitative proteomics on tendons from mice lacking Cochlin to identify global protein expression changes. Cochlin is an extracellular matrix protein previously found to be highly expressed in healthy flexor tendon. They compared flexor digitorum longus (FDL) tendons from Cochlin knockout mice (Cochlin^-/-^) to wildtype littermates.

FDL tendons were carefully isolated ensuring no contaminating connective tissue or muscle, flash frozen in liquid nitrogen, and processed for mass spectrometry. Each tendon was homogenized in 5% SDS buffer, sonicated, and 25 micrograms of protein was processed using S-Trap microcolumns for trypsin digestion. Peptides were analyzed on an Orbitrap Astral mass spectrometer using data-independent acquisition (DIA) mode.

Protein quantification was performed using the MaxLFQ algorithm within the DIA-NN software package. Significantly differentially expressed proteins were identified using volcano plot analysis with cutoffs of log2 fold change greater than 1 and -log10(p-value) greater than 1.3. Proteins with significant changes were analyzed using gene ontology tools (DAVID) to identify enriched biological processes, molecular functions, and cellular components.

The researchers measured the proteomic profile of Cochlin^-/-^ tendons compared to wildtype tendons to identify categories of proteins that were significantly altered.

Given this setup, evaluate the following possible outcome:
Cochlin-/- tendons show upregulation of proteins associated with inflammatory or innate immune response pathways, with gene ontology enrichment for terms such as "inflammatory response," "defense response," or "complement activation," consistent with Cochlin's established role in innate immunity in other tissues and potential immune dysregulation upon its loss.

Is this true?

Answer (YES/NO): NO